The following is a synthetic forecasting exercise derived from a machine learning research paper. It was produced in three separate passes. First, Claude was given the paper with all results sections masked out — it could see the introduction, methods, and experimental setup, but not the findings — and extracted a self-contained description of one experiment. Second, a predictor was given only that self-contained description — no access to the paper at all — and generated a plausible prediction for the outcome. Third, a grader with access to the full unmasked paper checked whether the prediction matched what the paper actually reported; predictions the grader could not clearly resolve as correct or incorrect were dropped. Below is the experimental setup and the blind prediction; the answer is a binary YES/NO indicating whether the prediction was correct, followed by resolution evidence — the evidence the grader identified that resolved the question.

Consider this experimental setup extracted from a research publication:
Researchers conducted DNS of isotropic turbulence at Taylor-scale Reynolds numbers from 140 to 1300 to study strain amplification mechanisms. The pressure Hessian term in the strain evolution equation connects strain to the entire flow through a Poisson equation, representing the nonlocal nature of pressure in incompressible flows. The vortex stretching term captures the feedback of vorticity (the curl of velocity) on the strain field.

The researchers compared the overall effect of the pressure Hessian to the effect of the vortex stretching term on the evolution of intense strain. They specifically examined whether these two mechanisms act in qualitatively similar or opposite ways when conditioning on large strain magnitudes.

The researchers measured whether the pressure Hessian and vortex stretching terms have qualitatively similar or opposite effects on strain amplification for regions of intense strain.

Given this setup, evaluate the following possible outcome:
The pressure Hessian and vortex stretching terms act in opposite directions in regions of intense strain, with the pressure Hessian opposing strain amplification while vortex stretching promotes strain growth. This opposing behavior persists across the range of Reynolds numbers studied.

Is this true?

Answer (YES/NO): NO